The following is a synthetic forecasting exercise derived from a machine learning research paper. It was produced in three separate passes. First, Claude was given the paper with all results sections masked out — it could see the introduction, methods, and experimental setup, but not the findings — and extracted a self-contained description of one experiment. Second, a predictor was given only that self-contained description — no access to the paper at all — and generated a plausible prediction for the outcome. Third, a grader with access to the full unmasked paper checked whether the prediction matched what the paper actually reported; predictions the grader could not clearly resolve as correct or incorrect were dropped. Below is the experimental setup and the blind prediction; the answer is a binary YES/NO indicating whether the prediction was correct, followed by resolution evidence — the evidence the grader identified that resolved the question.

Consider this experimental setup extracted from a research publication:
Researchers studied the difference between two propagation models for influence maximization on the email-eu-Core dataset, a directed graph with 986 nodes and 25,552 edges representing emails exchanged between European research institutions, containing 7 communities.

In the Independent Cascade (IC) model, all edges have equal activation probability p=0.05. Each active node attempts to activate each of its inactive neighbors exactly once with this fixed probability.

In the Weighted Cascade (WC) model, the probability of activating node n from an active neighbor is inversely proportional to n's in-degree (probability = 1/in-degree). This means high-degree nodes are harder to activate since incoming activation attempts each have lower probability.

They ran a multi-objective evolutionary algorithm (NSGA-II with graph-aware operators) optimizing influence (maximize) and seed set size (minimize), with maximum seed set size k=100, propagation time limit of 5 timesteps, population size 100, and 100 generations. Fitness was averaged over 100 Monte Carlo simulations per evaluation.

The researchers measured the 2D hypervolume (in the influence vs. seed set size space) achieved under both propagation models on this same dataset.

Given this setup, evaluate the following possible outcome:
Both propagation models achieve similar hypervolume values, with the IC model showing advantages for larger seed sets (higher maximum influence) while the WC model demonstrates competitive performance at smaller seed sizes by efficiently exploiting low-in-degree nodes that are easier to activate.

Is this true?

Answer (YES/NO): NO